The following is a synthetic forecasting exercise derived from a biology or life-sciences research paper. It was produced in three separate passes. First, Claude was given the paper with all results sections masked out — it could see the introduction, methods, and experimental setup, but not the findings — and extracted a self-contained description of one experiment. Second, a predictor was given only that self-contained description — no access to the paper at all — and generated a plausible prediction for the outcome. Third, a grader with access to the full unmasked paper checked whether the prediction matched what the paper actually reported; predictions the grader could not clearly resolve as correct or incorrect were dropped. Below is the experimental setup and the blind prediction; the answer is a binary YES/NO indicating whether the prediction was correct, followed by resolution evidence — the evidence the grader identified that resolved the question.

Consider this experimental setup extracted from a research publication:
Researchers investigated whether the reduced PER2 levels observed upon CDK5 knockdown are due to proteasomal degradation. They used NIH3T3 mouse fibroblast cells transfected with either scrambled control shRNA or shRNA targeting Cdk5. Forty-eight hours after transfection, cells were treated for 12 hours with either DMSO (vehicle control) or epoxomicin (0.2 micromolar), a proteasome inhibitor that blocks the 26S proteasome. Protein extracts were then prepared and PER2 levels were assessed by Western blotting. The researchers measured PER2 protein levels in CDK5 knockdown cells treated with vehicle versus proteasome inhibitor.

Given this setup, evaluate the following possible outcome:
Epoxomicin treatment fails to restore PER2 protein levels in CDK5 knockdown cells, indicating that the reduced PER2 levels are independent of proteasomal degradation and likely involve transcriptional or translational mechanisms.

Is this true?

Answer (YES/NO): NO